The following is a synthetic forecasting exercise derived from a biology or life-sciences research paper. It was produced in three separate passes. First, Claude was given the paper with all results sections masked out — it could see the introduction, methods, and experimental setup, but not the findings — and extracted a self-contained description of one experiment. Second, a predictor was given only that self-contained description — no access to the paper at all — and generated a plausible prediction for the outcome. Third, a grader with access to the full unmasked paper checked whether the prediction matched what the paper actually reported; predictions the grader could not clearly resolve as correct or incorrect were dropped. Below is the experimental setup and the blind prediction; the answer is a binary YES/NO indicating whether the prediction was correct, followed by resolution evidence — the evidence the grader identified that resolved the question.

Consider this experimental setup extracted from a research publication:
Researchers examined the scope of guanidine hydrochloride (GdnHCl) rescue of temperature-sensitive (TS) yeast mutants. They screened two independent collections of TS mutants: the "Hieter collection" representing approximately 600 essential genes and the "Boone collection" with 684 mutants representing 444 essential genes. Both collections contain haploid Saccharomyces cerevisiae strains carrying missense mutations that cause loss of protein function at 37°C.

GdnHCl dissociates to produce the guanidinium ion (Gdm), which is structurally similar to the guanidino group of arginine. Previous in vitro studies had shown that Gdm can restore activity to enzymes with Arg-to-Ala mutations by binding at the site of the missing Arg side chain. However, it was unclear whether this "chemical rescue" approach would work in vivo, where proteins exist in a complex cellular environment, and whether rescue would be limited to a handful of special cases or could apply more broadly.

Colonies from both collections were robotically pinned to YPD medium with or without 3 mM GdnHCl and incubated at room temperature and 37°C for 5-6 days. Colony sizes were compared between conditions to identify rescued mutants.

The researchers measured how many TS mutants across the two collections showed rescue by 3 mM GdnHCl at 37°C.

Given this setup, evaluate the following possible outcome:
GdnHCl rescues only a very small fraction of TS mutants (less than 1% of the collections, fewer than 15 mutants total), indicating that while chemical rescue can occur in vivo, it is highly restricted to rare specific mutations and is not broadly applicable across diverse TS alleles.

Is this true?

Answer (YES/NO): YES